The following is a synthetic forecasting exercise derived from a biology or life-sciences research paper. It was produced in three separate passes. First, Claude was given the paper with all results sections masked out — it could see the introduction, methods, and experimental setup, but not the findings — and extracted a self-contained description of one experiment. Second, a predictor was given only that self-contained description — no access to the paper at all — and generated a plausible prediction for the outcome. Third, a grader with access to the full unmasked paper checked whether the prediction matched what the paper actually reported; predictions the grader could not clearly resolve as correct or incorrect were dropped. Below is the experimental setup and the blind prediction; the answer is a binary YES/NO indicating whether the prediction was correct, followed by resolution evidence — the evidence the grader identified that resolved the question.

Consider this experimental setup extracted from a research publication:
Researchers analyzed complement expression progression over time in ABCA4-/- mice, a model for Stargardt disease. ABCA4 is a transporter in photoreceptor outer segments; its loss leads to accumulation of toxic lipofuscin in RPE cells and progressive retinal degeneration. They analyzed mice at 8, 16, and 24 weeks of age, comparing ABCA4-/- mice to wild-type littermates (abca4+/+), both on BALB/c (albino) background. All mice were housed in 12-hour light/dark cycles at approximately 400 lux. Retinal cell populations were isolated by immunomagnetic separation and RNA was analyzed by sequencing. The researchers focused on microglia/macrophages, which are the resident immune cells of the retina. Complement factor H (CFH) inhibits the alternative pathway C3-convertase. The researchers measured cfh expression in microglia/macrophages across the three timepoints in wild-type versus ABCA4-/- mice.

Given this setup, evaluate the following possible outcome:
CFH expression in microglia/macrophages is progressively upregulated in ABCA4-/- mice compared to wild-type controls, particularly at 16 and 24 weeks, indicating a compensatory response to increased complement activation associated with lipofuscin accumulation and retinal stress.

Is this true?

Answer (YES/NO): NO